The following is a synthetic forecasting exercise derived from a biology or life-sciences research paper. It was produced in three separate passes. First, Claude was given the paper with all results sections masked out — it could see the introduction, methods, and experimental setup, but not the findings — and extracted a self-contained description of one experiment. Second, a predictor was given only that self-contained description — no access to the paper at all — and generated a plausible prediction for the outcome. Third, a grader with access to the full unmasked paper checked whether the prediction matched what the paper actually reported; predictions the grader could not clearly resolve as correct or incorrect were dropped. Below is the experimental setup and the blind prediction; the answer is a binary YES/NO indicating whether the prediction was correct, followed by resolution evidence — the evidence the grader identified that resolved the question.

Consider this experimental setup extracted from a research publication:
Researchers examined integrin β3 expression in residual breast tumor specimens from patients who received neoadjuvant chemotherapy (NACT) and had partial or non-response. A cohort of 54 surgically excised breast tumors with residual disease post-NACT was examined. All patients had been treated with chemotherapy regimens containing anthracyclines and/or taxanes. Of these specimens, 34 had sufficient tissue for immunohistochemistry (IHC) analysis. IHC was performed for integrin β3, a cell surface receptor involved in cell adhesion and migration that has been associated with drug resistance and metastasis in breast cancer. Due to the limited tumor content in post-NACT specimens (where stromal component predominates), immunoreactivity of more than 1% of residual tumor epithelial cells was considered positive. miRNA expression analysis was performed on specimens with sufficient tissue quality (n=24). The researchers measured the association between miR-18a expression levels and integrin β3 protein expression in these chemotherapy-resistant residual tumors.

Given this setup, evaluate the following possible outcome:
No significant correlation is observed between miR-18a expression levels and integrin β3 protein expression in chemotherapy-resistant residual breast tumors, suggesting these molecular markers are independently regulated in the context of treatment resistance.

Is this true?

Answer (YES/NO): NO